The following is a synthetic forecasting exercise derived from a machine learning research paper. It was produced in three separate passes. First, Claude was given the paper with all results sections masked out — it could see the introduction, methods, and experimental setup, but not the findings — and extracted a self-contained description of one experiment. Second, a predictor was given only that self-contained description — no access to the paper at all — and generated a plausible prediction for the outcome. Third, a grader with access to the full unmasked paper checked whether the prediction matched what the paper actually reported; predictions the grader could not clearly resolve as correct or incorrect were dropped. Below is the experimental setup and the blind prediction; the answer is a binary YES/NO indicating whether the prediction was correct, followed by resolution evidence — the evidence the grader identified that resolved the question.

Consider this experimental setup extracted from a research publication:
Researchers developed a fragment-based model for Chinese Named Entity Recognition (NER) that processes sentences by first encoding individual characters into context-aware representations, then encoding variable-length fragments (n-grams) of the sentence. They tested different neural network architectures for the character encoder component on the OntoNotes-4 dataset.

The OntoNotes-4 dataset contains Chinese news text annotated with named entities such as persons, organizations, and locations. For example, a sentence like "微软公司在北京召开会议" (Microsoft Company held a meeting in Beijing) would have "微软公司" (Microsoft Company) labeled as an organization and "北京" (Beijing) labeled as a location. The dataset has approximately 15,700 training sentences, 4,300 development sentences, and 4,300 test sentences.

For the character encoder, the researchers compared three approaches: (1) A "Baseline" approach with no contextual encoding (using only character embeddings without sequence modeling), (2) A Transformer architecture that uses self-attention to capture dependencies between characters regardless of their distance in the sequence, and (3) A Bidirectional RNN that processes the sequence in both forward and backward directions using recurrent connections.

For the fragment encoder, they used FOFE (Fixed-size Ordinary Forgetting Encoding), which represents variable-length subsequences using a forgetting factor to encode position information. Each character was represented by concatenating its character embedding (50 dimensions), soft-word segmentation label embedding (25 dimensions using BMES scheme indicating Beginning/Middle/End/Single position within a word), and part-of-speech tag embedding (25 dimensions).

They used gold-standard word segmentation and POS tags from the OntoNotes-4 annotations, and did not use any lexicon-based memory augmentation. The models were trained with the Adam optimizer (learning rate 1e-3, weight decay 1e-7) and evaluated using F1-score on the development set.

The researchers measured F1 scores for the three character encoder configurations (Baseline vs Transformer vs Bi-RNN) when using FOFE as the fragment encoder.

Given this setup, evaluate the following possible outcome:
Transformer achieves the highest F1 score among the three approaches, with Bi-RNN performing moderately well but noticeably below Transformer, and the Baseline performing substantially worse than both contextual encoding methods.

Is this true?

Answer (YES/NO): NO